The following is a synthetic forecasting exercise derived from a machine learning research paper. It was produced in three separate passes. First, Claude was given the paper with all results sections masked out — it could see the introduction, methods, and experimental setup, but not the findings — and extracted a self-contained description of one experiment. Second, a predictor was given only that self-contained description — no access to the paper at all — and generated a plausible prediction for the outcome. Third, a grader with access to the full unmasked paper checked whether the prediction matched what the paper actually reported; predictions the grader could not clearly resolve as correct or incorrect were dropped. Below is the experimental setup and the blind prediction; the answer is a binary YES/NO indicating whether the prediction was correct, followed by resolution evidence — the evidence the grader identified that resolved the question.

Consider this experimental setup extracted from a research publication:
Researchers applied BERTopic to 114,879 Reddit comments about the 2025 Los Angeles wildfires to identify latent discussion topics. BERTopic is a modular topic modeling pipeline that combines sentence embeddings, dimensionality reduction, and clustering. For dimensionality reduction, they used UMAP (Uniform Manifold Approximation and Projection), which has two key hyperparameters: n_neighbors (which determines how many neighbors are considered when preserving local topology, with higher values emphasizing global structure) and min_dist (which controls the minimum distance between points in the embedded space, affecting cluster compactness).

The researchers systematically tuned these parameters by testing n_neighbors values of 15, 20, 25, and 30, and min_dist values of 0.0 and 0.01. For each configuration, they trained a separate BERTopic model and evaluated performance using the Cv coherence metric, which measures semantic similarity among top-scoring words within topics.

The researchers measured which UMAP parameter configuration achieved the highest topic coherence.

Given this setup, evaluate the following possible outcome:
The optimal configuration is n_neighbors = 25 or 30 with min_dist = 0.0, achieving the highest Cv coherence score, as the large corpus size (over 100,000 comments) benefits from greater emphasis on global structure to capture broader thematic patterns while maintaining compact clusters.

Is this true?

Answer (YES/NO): NO